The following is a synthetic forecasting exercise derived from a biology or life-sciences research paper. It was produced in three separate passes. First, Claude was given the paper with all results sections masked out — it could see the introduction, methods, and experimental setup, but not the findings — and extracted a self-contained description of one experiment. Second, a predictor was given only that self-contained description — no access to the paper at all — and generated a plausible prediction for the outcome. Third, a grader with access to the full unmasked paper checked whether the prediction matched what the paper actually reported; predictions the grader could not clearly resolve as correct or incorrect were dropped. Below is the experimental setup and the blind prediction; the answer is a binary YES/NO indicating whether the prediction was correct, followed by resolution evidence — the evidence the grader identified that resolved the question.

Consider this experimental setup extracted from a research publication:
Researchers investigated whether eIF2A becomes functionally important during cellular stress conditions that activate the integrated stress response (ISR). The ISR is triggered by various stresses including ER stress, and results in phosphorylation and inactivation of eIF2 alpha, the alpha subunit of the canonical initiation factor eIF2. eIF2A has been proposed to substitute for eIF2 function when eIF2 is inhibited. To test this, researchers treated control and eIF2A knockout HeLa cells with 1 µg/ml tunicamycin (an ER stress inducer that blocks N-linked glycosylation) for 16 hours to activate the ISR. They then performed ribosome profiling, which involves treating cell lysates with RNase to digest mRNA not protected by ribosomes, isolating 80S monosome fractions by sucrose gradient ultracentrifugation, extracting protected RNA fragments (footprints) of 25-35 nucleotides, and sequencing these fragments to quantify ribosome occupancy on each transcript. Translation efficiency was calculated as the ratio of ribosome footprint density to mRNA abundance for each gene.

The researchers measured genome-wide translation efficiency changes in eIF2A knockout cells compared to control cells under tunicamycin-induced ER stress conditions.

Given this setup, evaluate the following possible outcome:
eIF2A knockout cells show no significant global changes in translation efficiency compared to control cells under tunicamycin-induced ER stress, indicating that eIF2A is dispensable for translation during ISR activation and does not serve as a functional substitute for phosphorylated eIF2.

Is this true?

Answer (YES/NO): YES